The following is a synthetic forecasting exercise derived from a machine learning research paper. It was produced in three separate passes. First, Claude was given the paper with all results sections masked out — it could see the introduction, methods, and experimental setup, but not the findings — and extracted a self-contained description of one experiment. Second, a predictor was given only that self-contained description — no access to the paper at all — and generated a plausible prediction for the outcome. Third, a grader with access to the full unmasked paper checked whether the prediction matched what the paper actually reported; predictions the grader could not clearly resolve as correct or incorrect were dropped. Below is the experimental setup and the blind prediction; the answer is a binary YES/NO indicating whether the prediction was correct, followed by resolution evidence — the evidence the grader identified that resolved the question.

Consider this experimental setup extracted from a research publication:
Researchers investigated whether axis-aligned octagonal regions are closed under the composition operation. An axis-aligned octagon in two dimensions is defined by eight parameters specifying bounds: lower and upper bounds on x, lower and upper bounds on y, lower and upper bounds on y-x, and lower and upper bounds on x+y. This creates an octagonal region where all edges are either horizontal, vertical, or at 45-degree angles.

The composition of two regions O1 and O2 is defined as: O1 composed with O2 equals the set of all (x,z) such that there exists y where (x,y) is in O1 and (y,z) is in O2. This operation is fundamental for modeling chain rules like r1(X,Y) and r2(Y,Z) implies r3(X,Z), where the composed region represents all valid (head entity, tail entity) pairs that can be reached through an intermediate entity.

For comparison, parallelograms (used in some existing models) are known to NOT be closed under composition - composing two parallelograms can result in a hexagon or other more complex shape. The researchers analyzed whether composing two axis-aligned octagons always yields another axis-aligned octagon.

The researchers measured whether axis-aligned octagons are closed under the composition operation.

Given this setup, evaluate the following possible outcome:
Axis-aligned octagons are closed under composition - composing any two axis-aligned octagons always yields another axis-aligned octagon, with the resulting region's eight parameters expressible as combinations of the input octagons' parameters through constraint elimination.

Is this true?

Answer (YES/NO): YES